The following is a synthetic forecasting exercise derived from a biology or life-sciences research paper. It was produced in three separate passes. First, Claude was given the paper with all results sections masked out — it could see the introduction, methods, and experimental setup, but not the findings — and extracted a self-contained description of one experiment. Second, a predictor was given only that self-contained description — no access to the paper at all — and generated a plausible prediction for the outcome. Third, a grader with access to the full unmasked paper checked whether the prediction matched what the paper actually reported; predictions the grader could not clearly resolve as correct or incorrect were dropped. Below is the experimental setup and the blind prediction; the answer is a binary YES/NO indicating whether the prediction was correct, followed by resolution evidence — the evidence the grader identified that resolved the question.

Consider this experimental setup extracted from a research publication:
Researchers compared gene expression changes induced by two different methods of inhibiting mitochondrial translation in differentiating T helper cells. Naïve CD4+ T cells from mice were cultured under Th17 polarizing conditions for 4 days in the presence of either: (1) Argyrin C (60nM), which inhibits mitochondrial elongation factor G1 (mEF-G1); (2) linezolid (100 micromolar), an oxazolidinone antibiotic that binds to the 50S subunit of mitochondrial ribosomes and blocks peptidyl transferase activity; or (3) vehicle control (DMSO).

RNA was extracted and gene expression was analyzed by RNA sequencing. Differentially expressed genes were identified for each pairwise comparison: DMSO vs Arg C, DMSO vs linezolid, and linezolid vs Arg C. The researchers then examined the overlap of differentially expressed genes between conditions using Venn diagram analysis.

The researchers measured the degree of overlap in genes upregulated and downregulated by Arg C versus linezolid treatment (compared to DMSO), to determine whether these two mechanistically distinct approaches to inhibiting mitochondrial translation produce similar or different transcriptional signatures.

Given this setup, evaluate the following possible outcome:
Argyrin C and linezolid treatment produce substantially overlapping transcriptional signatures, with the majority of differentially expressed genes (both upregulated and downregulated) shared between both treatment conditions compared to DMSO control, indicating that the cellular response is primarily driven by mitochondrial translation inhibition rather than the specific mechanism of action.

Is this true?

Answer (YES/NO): YES